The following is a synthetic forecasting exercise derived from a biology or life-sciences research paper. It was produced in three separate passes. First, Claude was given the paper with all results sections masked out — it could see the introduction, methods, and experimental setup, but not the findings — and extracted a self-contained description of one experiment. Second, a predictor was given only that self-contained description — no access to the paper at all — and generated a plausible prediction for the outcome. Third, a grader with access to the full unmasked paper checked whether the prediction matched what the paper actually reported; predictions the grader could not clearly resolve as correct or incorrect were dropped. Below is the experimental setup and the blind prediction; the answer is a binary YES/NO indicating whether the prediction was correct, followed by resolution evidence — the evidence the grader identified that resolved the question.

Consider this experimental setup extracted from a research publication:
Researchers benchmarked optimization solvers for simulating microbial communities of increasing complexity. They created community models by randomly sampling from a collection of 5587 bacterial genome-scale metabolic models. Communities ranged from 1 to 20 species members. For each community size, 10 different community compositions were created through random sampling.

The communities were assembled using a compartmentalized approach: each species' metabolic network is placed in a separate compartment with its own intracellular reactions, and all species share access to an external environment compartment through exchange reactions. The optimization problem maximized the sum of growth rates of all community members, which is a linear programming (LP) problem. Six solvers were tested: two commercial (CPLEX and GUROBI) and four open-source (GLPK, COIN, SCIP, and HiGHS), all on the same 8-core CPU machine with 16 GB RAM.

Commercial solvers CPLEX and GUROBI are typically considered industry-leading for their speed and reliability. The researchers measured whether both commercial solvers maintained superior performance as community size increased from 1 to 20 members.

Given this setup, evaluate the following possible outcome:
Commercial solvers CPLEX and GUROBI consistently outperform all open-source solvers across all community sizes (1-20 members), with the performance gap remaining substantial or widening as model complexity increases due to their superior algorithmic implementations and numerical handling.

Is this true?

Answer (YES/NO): NO